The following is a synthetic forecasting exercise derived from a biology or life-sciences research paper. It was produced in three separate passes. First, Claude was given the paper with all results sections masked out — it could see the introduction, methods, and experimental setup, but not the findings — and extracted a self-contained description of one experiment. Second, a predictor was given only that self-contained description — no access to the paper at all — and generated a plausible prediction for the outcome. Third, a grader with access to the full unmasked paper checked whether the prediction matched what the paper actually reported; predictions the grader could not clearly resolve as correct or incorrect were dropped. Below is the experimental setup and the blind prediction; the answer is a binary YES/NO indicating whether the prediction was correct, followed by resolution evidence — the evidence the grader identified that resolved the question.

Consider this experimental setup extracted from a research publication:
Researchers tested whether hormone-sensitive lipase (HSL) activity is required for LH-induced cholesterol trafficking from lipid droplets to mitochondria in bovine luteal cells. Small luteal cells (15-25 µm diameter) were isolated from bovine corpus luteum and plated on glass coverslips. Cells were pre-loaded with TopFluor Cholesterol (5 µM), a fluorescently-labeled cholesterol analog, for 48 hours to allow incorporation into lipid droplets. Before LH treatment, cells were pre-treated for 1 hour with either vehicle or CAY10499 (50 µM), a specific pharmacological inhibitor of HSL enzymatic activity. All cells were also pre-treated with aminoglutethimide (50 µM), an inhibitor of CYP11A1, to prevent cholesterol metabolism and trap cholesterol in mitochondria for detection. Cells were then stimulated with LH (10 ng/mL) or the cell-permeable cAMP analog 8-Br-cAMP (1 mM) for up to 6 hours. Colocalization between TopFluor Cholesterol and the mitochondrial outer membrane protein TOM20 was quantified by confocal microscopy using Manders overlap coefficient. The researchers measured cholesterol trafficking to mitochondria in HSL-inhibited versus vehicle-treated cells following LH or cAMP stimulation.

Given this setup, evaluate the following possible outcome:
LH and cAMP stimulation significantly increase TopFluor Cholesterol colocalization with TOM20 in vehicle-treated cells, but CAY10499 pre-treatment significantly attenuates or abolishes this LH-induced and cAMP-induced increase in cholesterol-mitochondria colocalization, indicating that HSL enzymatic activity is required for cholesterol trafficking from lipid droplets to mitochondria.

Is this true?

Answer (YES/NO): YES